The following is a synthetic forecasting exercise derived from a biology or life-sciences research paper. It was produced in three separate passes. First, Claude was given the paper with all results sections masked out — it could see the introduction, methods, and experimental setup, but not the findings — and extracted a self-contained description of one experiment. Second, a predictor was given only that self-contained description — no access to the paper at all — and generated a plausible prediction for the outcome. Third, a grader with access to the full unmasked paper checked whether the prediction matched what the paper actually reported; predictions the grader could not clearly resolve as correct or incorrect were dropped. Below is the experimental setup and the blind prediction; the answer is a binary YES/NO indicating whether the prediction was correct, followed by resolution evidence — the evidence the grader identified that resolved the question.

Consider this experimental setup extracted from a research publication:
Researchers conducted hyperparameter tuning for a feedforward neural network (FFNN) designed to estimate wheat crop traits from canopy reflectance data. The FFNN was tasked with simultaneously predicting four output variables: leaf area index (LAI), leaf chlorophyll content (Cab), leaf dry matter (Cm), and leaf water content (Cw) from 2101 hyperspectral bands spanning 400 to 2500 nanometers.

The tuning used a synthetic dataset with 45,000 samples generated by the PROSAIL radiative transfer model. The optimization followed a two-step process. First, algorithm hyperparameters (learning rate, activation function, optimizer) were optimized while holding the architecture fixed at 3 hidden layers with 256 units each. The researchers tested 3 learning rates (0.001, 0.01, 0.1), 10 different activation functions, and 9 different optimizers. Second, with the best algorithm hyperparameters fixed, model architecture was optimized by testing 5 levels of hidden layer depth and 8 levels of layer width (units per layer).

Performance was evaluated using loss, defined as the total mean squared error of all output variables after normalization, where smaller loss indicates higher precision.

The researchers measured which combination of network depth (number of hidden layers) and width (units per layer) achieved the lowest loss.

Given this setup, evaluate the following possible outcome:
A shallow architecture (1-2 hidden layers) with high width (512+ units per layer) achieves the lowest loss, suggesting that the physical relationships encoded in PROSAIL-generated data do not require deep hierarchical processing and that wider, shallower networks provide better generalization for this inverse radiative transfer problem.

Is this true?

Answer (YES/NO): NO